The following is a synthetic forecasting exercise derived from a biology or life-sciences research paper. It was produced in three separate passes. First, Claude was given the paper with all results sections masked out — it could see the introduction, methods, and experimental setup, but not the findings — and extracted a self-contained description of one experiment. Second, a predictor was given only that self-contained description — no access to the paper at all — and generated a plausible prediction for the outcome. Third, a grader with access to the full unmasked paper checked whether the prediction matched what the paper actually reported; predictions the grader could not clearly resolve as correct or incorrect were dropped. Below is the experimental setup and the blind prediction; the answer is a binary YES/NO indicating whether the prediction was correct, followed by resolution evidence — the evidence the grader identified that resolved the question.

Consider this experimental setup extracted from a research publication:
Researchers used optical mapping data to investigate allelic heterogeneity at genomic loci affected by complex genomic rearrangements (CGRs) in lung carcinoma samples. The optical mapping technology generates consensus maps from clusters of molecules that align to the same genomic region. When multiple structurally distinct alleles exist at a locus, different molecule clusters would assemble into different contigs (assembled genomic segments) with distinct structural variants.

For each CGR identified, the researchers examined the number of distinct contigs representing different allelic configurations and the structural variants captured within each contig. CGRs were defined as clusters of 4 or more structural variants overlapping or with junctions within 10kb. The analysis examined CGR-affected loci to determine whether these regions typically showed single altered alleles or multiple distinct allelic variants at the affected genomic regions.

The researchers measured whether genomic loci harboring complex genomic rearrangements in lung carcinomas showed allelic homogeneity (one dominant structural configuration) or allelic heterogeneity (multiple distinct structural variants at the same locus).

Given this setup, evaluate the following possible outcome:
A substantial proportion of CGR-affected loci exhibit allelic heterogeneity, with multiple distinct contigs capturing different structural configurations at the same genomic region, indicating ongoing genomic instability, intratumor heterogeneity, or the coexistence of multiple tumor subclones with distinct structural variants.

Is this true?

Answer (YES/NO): YES